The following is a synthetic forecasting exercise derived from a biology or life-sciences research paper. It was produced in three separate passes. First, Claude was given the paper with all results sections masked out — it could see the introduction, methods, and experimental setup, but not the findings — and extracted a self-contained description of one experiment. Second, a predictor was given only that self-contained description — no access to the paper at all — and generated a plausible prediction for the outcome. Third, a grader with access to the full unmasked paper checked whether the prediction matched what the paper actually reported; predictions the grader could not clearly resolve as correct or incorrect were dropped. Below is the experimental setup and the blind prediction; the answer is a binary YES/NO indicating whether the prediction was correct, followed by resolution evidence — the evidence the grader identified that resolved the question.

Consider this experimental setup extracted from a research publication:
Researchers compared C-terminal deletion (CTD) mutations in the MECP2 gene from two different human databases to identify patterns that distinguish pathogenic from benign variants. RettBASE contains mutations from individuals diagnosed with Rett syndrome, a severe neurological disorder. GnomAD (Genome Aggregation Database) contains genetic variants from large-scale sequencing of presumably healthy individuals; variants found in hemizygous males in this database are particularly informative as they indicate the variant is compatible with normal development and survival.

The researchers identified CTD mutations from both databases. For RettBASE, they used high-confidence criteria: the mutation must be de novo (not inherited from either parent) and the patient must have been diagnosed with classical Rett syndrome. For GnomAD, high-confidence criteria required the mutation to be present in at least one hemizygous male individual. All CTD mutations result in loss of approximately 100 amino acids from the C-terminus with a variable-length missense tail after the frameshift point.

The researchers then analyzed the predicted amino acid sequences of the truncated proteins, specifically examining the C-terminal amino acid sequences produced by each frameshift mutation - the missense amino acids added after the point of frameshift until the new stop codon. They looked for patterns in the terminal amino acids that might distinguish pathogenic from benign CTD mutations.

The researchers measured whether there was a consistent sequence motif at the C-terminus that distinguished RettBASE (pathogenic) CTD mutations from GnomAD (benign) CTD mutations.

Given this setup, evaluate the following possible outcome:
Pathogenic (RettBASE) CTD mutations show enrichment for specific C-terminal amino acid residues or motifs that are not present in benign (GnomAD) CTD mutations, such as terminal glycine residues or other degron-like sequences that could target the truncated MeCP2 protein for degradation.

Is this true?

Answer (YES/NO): NO